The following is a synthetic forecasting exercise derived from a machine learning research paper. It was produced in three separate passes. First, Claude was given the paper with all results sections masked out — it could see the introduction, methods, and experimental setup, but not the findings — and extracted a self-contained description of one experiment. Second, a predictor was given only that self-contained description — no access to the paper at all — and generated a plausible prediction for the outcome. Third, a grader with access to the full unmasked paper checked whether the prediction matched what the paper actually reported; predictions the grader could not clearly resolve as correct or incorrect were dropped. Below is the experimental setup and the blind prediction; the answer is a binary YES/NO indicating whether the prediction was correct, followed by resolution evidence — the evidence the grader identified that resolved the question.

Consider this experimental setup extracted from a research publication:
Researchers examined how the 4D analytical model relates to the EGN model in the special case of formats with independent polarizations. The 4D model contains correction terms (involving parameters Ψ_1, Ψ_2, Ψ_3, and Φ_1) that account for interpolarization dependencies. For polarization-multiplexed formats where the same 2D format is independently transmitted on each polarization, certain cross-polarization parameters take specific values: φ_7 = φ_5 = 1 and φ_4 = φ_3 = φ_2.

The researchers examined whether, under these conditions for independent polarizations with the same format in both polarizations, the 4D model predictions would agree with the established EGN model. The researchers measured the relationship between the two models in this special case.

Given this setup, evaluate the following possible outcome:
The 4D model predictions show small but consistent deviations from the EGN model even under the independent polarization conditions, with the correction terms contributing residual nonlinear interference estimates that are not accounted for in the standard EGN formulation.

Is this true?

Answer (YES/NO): NO